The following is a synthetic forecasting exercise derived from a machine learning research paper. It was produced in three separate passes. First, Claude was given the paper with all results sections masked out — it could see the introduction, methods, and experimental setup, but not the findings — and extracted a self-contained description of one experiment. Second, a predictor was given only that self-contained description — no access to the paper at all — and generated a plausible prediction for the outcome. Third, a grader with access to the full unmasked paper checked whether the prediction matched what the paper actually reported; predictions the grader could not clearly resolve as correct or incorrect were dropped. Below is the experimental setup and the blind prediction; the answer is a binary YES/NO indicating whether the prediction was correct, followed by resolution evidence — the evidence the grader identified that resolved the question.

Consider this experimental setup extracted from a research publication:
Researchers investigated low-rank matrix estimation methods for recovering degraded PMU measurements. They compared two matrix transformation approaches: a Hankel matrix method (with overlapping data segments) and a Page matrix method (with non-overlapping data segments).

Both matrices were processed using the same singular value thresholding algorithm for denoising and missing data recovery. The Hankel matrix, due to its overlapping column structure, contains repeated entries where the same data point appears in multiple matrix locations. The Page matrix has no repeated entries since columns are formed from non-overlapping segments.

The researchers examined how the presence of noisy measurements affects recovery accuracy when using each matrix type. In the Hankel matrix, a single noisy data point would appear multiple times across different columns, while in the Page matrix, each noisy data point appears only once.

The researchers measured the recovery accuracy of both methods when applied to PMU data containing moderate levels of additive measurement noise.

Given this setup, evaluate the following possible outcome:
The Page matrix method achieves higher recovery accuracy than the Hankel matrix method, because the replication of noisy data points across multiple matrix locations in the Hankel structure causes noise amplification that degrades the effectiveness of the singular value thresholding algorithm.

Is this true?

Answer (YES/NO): NO